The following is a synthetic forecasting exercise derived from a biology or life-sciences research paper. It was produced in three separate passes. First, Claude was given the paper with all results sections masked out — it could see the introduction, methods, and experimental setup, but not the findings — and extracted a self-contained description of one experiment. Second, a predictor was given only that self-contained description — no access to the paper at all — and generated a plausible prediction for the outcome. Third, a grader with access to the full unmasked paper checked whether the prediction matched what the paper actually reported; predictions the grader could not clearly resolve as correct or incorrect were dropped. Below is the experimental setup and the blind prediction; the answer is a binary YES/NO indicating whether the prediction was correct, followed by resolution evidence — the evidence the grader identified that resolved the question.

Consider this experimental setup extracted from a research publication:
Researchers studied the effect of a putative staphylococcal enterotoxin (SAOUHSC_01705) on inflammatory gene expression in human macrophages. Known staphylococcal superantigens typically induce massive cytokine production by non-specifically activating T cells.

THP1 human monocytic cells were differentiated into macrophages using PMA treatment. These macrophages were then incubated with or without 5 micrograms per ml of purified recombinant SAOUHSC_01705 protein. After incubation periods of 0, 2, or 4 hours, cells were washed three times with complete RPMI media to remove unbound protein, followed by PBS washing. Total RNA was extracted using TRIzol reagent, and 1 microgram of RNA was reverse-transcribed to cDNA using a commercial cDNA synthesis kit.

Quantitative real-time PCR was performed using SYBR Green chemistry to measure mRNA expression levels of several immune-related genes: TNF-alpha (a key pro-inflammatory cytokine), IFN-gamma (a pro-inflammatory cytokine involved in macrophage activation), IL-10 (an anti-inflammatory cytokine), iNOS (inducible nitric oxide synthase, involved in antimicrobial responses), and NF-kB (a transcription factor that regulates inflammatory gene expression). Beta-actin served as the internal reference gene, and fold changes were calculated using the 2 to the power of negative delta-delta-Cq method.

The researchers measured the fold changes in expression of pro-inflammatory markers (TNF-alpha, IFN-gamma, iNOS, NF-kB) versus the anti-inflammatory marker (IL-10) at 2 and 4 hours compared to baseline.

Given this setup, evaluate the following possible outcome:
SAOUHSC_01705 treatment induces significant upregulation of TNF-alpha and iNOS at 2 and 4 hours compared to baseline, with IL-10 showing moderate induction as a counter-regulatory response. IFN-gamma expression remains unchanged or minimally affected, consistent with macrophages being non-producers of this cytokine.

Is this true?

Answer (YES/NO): NO